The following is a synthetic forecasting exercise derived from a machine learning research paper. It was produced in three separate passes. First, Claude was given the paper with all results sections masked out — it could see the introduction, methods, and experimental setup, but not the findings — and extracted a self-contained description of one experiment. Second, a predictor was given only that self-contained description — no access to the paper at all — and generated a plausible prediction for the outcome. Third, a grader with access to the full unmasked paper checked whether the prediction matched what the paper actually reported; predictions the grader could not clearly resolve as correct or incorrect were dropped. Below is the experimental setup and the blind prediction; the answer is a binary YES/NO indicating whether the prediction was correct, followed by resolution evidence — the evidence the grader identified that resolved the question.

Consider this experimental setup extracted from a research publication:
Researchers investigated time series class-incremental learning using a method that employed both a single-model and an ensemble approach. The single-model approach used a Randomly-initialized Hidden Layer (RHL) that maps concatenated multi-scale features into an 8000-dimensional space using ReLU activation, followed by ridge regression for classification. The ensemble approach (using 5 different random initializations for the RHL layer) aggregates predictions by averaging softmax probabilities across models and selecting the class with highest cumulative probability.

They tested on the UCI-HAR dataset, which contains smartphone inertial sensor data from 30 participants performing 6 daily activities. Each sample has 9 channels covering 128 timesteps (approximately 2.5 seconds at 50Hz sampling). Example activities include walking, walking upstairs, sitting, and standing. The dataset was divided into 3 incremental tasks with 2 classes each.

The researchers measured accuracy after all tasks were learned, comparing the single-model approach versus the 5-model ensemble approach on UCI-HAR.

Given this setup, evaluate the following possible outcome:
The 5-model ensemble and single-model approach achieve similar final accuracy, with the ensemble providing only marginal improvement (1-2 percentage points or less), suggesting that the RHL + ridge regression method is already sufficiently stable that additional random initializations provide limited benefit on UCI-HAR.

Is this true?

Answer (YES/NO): NO